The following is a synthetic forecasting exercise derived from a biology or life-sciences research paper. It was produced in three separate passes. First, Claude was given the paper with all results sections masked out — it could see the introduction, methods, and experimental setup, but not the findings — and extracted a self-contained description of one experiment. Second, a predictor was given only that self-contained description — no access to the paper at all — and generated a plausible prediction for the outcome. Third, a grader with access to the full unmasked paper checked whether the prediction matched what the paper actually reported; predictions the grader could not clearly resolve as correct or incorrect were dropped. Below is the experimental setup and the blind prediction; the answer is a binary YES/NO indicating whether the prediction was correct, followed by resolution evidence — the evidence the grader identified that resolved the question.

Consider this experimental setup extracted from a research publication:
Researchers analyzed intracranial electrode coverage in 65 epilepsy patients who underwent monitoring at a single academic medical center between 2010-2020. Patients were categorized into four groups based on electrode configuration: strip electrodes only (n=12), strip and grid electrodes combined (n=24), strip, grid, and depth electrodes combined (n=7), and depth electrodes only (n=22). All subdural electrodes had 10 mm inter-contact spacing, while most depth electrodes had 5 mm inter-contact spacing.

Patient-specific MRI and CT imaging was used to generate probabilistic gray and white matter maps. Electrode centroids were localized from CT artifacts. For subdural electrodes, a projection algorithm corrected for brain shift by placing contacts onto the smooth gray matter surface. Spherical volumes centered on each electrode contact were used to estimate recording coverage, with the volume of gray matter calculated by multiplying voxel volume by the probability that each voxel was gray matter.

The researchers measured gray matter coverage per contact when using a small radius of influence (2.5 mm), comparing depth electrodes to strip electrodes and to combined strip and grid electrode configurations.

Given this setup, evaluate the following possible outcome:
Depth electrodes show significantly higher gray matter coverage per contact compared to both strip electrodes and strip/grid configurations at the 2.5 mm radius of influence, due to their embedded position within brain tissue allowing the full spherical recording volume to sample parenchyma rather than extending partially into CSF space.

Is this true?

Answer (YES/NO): YES